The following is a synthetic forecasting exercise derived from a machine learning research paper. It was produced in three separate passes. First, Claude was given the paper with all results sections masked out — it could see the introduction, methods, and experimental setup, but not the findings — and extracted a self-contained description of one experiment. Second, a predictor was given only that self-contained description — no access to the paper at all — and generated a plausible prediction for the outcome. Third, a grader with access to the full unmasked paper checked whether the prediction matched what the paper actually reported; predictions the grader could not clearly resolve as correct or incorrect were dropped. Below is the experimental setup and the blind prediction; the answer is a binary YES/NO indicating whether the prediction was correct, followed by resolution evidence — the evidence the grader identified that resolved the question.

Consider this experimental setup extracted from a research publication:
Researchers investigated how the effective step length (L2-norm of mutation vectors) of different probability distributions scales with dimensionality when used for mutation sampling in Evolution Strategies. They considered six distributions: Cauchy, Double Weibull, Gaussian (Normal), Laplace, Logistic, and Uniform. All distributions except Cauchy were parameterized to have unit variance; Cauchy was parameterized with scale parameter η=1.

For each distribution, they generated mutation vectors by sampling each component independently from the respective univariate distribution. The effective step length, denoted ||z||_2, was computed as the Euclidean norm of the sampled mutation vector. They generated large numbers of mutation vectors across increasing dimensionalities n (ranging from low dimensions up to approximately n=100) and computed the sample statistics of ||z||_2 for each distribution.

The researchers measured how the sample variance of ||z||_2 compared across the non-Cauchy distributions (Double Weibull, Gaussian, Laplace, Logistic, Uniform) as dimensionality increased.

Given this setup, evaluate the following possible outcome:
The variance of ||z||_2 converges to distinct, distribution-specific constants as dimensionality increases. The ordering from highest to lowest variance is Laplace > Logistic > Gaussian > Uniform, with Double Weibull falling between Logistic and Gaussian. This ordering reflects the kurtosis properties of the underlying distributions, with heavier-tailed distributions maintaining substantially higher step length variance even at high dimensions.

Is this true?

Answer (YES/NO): NO